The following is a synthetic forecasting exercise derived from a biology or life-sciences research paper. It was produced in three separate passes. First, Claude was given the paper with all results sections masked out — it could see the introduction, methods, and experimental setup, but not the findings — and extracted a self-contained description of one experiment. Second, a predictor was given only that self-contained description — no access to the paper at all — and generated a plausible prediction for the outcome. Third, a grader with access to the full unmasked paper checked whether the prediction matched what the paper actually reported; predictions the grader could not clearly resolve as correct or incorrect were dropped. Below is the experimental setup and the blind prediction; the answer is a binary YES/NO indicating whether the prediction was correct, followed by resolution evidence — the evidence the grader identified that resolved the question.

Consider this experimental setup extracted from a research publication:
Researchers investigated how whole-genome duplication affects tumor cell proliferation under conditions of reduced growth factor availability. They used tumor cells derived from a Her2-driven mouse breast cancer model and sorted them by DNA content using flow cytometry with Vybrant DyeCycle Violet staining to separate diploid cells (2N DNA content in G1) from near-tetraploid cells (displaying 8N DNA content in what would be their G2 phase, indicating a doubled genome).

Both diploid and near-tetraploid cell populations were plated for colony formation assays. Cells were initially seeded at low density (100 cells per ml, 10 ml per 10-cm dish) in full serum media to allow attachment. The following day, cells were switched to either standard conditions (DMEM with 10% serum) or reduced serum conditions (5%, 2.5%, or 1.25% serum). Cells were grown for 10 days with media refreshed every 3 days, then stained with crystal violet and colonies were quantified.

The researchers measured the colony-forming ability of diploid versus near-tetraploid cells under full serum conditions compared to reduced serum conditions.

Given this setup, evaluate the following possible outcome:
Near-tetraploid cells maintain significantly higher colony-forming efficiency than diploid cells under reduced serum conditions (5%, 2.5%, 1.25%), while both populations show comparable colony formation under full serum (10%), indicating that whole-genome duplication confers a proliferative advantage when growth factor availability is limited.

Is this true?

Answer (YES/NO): NO